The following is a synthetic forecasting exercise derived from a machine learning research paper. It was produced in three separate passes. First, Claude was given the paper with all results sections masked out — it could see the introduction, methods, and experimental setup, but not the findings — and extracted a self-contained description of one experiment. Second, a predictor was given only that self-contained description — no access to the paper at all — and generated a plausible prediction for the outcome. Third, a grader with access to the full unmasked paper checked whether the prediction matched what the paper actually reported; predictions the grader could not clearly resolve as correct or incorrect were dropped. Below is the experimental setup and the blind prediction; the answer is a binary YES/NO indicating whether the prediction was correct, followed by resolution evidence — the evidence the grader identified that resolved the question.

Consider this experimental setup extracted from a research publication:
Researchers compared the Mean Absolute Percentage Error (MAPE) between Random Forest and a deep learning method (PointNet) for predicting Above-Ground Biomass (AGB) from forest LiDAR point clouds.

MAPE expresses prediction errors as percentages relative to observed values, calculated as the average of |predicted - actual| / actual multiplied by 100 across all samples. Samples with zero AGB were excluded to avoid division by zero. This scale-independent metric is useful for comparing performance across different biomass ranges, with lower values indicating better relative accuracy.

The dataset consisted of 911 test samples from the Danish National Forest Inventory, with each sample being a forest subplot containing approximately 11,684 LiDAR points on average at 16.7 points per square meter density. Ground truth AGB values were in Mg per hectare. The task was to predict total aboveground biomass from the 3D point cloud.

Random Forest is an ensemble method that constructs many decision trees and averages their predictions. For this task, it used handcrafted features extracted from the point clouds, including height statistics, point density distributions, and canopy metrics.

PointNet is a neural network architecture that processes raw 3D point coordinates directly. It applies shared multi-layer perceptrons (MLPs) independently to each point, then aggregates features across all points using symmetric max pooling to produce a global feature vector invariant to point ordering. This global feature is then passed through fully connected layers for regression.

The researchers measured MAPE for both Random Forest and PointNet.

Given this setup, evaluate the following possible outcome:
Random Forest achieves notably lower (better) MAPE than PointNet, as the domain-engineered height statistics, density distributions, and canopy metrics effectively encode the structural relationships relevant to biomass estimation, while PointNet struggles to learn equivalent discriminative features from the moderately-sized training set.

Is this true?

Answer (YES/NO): NO